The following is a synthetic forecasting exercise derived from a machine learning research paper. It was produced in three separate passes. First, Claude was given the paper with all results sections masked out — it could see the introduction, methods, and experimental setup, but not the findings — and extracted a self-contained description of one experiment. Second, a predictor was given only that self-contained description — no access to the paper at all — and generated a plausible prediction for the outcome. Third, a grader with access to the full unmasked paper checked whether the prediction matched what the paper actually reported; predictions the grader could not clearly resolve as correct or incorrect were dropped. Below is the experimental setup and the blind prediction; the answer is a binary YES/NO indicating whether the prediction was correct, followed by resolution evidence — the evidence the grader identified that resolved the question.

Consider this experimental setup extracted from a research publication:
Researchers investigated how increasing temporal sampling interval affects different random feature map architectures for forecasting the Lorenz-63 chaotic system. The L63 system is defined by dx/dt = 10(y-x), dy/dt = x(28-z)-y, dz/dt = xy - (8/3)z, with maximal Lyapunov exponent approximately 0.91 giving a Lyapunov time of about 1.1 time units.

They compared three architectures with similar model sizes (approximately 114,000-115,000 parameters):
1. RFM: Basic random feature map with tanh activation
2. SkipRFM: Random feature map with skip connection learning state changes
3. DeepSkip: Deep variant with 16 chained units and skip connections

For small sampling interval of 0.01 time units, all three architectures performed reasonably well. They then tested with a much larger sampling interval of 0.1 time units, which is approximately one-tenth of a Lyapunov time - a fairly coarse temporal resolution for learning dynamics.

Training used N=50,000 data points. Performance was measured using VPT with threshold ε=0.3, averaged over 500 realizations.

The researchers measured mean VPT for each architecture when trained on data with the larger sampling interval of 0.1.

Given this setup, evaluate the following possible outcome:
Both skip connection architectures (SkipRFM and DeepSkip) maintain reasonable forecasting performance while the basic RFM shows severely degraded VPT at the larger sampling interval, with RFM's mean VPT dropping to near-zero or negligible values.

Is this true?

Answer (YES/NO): NO